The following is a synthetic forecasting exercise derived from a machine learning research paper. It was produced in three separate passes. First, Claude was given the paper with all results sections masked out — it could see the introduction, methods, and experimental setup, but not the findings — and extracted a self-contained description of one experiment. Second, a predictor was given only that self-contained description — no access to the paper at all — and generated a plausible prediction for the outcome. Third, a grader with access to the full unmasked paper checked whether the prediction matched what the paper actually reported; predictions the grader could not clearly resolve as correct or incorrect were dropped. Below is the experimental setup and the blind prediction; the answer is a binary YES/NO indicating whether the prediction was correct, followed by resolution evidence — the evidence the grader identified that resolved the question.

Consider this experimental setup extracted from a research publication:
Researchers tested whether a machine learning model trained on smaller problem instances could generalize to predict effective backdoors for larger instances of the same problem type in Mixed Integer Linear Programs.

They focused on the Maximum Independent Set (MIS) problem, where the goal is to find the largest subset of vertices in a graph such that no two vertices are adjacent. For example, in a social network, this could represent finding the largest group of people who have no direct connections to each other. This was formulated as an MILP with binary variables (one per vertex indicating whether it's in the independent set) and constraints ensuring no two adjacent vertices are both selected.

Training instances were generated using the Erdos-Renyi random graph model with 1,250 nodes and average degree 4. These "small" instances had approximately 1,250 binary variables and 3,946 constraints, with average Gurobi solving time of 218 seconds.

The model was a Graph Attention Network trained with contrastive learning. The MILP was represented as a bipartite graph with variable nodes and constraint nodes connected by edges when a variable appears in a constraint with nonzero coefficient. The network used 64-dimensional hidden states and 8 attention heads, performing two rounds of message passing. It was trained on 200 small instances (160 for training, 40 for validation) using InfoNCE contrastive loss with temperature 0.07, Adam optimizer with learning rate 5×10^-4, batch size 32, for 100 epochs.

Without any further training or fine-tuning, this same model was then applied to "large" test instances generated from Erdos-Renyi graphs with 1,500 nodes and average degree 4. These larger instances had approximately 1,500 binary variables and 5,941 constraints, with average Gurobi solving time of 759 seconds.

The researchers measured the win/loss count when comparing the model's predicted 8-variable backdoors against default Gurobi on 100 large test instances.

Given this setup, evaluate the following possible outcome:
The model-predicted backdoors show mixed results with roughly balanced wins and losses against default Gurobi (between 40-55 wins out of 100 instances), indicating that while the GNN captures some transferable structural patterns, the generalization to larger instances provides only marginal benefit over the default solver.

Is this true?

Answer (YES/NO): NO